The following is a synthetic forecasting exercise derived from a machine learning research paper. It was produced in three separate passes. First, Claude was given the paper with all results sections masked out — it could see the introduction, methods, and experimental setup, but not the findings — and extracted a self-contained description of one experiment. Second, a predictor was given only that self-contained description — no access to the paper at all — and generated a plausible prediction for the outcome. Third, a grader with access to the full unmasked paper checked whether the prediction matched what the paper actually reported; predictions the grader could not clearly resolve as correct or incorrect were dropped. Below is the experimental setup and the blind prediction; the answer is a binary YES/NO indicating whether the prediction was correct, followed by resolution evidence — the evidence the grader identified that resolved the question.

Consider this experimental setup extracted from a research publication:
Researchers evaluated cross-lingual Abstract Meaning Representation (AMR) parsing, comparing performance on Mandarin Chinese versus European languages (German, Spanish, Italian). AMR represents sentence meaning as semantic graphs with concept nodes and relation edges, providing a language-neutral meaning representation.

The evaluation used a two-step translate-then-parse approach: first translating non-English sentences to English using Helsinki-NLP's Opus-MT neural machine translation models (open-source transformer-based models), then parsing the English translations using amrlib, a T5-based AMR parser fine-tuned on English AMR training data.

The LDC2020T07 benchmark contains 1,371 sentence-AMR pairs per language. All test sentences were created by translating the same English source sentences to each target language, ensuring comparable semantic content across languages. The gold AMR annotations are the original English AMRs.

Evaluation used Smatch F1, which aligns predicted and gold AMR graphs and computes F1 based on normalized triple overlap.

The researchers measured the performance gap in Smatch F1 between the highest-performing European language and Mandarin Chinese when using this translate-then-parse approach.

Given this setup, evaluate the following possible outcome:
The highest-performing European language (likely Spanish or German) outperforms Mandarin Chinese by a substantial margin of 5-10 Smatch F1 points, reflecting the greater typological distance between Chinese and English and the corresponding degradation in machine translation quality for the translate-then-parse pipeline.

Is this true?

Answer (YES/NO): NO